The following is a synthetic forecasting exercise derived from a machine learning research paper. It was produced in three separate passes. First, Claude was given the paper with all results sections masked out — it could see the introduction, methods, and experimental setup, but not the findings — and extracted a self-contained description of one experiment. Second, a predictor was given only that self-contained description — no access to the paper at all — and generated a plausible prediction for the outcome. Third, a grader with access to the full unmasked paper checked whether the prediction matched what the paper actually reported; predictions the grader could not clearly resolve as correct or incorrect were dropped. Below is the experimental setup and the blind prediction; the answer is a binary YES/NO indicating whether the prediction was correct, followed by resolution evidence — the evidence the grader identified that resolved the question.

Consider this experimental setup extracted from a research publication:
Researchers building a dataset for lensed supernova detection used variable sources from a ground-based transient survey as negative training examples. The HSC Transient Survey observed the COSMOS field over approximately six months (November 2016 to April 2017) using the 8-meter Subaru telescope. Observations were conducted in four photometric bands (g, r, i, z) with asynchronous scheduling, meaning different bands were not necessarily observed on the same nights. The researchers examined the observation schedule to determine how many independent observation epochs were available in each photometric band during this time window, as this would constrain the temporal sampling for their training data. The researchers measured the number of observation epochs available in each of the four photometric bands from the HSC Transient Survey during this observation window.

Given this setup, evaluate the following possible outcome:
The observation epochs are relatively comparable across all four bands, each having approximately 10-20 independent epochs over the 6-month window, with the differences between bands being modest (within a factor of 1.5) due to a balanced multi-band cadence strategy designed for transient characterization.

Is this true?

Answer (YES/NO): NO